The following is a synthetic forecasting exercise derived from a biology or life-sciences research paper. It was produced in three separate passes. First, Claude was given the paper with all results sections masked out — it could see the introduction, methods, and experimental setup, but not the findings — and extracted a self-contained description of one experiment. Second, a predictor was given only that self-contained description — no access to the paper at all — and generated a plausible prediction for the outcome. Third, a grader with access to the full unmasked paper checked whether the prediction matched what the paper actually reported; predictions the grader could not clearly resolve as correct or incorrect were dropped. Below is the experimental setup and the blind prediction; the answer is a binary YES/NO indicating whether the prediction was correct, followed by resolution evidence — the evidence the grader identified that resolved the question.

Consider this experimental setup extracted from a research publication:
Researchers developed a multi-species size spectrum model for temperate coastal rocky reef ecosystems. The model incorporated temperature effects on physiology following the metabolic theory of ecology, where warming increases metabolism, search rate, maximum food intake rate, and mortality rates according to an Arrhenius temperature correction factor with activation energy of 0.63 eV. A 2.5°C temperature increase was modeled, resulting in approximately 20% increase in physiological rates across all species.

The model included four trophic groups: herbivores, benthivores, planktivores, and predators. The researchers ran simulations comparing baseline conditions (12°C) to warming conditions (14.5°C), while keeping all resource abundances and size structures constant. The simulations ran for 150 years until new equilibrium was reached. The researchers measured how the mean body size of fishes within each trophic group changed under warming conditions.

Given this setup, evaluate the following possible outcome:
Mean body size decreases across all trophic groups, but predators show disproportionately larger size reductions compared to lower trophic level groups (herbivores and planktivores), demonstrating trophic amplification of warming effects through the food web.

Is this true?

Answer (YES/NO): NO